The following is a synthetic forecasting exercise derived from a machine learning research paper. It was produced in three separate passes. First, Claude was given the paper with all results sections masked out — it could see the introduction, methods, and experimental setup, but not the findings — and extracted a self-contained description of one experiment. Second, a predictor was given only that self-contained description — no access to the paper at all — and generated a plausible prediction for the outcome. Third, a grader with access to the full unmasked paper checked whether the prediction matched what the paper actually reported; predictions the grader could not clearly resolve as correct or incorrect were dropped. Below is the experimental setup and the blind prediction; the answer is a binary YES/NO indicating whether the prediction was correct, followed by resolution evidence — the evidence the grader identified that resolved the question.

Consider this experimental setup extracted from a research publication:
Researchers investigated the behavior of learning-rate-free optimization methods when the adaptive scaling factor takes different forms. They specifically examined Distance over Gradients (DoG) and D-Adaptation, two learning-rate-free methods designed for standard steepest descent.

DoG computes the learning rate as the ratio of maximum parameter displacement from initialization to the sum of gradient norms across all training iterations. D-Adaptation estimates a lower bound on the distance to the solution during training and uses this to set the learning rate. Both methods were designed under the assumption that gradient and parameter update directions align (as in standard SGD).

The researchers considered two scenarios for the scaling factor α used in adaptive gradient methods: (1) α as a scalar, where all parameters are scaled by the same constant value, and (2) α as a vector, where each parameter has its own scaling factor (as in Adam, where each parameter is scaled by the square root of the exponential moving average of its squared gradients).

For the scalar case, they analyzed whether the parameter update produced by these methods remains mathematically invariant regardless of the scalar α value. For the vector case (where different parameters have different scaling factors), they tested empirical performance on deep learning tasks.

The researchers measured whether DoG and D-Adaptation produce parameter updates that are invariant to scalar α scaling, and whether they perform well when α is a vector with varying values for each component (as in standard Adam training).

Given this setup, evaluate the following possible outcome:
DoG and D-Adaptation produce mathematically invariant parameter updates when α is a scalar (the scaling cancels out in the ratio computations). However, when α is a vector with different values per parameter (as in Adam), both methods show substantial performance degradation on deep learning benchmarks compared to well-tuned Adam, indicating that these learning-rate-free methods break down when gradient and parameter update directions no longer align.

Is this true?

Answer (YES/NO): YES